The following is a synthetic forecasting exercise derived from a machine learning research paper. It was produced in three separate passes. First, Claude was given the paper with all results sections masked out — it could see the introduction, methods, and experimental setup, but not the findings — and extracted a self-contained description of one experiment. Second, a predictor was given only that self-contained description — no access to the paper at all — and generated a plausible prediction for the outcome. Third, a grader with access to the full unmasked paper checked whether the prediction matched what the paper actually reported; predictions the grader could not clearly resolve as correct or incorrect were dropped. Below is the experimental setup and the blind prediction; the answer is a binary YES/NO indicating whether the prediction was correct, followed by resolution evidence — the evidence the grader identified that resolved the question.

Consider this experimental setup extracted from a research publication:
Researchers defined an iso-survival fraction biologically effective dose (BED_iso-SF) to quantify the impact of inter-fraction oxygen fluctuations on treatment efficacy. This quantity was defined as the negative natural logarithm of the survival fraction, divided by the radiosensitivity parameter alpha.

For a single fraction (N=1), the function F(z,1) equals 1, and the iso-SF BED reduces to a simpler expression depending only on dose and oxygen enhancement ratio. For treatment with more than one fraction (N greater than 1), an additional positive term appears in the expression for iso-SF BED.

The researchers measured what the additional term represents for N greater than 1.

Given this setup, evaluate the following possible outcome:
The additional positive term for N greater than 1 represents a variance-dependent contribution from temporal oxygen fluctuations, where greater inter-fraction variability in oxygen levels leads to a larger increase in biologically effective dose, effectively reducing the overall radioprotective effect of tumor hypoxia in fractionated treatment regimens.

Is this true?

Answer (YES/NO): NO